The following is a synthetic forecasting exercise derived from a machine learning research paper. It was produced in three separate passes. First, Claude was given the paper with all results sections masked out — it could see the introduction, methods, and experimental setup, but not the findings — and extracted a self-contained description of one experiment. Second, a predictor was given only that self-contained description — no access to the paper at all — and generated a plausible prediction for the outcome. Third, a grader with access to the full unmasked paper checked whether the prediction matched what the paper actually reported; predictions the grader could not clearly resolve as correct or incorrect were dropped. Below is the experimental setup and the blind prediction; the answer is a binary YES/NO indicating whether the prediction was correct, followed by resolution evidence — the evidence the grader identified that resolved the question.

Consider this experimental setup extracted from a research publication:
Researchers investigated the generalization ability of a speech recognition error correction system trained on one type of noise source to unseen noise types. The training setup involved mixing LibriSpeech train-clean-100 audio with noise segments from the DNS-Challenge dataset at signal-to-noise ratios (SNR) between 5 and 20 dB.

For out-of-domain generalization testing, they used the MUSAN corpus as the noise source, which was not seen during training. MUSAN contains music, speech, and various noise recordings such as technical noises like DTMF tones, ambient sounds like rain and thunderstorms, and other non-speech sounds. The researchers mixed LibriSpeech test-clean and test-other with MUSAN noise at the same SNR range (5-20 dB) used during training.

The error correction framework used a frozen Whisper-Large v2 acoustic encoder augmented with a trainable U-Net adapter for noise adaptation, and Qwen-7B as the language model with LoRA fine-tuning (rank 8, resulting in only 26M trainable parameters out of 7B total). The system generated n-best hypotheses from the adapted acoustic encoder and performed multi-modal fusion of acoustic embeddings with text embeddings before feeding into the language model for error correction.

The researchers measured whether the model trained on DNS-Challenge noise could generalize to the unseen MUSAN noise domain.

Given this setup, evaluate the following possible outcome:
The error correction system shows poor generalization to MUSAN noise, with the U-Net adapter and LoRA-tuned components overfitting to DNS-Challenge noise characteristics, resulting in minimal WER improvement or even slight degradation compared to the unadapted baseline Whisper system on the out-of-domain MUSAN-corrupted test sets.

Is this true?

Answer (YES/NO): NO